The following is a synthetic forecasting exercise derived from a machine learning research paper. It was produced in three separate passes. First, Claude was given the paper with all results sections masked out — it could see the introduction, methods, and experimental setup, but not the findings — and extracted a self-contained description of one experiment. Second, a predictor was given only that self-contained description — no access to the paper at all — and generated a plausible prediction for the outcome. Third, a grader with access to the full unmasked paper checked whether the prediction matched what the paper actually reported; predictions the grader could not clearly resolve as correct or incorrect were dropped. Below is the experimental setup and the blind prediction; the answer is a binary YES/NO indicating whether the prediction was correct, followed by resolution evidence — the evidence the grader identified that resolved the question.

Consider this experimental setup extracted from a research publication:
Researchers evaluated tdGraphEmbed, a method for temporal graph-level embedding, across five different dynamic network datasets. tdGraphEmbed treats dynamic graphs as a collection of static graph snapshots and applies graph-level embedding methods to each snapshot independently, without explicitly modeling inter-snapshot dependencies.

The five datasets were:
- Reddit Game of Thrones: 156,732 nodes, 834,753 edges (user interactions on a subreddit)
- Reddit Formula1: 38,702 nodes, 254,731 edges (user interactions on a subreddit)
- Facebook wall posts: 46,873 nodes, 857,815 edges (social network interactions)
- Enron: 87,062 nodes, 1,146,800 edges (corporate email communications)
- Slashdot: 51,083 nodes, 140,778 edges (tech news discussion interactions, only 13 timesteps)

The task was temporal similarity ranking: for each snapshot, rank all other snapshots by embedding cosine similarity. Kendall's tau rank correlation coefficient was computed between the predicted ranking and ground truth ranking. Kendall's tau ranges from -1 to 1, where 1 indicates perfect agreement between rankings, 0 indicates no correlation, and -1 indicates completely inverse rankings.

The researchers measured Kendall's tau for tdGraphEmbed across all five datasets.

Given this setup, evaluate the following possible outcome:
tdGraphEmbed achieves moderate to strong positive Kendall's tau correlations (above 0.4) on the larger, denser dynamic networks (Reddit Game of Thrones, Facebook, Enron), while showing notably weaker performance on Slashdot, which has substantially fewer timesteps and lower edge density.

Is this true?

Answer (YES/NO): NO